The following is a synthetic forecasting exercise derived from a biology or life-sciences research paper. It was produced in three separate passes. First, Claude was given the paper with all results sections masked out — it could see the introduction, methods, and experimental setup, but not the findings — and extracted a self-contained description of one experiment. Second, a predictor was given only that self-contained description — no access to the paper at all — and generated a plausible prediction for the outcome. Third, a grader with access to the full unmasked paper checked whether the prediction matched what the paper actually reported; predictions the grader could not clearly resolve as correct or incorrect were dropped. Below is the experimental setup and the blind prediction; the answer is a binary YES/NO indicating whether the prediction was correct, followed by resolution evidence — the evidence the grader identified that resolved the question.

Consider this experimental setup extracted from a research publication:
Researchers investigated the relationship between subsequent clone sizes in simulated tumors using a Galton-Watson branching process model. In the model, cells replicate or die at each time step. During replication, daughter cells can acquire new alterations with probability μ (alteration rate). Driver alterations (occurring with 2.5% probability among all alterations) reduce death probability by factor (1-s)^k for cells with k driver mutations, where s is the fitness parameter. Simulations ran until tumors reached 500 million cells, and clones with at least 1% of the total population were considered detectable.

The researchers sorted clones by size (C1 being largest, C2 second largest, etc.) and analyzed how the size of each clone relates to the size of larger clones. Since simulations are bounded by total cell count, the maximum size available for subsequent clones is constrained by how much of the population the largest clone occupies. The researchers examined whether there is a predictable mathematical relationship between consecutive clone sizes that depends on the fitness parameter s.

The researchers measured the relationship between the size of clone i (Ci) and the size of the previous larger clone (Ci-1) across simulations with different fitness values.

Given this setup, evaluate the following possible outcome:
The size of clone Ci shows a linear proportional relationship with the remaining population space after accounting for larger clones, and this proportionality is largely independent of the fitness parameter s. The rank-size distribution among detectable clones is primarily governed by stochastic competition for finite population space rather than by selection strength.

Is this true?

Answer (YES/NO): NO